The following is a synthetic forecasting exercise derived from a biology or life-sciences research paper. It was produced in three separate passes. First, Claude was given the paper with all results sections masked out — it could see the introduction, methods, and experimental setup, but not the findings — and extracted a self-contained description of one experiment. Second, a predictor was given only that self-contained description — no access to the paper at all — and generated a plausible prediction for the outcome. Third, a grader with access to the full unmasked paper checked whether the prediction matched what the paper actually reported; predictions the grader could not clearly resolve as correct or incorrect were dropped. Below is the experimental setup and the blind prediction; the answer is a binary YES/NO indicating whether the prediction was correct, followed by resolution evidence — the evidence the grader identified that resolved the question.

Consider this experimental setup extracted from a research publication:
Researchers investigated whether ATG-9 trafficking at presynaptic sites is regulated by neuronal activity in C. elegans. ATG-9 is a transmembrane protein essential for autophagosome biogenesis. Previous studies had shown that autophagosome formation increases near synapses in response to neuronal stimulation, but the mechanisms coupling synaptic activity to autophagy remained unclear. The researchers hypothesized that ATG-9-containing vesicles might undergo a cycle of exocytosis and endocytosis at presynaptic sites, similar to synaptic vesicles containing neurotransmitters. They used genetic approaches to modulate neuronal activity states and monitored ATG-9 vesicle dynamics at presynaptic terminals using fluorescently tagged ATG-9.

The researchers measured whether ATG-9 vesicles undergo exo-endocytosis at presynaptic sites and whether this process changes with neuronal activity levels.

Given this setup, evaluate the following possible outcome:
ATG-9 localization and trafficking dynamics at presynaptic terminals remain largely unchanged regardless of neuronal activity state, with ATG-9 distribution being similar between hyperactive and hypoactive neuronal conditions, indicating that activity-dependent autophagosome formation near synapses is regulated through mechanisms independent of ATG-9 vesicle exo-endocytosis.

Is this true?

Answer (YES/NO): NO